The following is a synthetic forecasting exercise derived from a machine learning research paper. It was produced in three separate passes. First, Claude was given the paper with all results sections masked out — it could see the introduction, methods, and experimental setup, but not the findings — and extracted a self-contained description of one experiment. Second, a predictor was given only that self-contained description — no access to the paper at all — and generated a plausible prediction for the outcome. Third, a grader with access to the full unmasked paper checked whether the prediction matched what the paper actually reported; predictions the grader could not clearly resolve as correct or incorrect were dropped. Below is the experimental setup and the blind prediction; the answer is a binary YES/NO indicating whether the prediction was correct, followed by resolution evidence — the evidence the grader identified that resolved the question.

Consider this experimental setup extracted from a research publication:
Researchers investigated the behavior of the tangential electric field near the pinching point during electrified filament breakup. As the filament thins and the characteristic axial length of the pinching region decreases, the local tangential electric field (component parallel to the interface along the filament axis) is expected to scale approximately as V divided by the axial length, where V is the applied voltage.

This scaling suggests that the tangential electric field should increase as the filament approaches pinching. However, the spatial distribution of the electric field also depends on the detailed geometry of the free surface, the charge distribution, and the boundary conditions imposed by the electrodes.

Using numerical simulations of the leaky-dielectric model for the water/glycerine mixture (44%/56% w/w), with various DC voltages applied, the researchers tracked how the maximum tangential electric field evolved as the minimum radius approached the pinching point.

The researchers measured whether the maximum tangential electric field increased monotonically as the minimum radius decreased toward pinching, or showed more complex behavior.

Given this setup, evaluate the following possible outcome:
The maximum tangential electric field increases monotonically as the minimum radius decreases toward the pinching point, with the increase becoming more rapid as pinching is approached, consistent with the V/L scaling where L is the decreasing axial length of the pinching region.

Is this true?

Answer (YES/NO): NO